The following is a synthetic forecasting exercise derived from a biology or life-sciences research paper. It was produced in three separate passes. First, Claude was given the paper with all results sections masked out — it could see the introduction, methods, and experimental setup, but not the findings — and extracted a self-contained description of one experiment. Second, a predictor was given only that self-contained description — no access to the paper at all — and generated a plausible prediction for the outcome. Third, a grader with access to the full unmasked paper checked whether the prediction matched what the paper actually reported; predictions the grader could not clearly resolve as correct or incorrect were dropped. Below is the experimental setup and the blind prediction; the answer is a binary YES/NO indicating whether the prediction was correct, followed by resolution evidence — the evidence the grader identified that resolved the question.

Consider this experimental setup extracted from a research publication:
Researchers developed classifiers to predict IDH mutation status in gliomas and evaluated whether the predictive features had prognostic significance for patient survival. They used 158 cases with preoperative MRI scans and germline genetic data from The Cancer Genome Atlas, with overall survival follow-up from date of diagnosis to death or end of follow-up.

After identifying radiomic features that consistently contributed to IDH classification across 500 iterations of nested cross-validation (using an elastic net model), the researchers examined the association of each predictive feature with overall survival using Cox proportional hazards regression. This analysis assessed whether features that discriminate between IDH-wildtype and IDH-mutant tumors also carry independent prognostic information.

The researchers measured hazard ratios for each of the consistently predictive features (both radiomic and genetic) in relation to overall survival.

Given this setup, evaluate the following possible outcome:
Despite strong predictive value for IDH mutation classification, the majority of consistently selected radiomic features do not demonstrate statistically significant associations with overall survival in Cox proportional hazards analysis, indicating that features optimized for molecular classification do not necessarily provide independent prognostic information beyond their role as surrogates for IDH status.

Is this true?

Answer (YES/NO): NO